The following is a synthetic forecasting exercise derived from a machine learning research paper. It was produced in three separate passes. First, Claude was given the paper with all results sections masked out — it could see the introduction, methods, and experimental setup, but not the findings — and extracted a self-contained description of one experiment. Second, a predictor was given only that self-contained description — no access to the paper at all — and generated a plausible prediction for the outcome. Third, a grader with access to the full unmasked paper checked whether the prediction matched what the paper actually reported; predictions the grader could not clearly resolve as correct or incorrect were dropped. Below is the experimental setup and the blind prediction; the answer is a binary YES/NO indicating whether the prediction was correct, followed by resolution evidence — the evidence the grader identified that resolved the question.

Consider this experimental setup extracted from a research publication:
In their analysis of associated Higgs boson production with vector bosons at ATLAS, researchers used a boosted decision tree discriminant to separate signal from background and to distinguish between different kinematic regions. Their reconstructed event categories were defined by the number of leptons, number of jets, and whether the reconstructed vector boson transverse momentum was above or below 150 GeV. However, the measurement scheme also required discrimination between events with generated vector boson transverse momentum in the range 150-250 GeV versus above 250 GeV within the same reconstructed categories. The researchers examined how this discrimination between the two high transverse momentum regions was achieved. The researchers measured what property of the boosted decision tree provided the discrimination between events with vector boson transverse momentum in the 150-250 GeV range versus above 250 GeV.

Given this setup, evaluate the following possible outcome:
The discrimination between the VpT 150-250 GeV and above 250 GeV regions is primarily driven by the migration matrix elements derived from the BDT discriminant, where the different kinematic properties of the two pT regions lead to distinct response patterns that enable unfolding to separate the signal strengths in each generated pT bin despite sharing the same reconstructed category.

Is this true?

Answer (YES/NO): NO